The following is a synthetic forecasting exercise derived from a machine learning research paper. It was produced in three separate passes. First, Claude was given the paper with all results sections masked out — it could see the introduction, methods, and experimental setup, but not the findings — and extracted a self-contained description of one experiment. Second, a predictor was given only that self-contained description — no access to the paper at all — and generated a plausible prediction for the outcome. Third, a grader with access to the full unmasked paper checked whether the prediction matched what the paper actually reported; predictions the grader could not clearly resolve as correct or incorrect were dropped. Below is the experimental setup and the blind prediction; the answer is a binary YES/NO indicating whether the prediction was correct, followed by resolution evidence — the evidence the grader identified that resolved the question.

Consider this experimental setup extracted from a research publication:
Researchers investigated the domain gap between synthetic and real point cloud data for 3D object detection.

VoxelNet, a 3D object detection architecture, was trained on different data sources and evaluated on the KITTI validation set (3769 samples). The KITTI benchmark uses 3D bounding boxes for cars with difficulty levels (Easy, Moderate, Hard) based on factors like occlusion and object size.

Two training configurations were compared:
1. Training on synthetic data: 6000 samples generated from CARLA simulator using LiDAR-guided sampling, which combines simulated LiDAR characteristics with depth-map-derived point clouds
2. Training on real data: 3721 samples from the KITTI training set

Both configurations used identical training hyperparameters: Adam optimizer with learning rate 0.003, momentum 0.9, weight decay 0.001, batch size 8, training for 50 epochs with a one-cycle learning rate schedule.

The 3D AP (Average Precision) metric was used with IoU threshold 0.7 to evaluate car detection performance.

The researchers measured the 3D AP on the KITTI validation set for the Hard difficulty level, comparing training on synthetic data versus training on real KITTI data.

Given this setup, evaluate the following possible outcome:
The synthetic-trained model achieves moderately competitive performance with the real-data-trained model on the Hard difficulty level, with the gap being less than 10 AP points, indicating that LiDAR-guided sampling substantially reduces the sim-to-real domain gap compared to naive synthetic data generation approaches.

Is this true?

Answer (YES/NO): NO